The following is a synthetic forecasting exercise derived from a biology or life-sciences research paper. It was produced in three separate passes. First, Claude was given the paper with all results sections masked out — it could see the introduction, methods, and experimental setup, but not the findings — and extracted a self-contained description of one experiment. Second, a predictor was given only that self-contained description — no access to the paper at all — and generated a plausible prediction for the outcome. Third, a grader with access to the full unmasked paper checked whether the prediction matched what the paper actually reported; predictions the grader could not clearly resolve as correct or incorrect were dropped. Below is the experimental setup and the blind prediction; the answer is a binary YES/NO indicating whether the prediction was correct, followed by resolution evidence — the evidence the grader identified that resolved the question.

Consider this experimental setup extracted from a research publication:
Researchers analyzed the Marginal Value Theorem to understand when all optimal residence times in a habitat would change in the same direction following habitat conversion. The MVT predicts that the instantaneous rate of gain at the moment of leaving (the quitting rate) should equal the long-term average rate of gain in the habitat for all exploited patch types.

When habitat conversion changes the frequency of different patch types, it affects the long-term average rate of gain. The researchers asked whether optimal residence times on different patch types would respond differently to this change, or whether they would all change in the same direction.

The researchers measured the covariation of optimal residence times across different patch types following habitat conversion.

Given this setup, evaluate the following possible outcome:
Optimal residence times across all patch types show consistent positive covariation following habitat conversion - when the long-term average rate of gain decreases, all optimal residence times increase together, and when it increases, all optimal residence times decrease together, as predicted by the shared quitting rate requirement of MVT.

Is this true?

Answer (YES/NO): YES